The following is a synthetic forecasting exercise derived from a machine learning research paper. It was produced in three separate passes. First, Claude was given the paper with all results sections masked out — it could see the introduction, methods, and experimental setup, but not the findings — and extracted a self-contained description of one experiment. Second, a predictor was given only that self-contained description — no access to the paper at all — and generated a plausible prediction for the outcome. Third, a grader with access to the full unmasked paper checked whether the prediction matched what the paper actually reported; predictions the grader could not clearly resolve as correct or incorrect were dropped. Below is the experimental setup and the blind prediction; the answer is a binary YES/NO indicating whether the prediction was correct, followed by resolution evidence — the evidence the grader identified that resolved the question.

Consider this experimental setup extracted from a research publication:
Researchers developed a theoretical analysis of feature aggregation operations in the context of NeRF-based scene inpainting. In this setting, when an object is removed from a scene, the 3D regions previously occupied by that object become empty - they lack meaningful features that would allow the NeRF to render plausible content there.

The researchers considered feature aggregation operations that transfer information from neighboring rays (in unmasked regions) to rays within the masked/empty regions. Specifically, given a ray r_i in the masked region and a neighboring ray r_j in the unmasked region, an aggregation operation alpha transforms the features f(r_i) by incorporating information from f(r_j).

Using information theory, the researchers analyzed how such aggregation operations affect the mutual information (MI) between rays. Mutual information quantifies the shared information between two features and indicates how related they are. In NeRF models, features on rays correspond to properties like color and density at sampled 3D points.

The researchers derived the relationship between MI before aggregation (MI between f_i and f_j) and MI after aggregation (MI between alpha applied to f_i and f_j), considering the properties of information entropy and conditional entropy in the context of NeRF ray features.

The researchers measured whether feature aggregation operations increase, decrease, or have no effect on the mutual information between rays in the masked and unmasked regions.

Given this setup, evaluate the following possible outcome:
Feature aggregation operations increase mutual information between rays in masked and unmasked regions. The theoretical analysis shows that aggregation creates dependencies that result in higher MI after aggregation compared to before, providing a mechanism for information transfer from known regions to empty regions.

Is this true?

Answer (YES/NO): YES